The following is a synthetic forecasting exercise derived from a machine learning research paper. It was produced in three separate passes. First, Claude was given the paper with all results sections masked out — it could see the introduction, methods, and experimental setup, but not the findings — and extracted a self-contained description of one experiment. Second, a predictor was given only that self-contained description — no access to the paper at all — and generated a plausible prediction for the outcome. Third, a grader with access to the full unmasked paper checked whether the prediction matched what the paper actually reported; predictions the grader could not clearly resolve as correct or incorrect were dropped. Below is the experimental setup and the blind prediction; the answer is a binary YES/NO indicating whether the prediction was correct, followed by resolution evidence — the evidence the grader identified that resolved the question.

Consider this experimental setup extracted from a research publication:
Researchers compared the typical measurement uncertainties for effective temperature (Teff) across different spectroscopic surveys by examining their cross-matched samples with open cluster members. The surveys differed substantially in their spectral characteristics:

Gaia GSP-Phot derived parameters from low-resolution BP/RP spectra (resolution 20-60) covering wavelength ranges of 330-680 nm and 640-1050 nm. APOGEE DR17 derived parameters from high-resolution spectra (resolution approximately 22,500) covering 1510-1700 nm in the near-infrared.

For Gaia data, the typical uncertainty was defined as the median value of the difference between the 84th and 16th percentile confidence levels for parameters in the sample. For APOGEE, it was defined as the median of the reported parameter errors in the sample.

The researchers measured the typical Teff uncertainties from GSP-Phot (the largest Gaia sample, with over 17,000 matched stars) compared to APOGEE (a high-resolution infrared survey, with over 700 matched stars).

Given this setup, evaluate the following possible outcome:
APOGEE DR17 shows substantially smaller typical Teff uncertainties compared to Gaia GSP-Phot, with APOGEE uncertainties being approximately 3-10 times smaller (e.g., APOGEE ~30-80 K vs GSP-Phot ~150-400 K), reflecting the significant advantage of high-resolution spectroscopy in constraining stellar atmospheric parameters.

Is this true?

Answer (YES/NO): NO